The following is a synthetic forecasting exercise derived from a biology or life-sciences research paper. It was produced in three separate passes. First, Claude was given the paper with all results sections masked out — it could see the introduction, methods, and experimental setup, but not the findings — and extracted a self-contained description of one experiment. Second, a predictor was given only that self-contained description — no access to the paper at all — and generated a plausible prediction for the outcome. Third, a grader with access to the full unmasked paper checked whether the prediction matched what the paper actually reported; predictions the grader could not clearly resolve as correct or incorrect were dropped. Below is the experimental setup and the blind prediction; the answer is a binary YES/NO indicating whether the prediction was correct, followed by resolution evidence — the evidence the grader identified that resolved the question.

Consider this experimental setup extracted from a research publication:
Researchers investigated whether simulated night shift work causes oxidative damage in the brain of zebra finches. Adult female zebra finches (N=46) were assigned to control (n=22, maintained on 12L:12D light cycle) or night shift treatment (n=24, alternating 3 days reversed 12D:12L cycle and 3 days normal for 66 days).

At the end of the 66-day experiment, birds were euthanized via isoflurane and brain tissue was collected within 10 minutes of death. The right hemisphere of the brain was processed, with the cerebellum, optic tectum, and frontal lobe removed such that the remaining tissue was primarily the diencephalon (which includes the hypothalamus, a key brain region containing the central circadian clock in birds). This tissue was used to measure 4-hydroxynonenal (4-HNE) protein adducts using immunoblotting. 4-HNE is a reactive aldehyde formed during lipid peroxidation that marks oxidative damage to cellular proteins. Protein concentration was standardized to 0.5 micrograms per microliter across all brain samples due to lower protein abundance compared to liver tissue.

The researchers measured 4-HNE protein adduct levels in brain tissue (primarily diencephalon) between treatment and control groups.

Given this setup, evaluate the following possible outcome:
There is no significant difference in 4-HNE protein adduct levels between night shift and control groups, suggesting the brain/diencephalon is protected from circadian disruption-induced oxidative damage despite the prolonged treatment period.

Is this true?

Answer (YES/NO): YES